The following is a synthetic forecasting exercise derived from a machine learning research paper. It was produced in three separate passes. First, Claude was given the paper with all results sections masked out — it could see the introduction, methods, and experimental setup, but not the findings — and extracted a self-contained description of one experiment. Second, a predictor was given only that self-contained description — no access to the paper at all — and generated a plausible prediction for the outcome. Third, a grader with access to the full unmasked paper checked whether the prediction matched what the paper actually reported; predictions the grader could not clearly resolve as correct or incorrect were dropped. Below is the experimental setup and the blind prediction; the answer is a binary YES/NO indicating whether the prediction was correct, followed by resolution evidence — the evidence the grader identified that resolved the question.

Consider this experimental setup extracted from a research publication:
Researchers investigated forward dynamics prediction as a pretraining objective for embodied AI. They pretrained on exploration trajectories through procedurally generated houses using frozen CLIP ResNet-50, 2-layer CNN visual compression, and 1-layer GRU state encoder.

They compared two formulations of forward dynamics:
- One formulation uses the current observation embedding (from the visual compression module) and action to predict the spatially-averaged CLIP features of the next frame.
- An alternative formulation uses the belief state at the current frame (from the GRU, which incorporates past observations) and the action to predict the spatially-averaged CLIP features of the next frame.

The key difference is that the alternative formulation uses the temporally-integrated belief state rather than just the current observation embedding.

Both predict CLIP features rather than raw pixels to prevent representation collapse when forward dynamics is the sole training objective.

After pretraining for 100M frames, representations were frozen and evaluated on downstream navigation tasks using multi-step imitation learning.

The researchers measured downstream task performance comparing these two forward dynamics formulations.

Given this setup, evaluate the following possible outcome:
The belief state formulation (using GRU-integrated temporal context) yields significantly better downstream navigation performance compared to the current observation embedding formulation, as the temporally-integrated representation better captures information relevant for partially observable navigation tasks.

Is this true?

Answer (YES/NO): YES